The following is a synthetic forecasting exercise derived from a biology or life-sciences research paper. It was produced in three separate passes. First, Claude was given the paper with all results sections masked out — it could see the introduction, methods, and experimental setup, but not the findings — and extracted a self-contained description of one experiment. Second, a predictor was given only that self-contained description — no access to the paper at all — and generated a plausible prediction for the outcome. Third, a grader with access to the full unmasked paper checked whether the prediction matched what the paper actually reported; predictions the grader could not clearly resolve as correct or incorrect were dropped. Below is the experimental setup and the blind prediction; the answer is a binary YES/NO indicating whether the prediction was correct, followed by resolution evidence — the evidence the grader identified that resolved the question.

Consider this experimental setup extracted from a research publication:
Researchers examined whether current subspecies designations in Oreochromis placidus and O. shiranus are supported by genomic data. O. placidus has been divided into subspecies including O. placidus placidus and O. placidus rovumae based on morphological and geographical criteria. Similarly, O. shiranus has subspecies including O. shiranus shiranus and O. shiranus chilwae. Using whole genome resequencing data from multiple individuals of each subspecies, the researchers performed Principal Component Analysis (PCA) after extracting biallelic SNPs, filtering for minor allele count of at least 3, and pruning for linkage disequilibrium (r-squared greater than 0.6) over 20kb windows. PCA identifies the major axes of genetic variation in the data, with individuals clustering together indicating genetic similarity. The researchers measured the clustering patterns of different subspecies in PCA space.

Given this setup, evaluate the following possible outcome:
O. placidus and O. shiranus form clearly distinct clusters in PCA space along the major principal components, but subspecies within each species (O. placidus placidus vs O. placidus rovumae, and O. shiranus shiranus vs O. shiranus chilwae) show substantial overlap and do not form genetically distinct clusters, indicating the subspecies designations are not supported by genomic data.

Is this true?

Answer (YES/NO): NO